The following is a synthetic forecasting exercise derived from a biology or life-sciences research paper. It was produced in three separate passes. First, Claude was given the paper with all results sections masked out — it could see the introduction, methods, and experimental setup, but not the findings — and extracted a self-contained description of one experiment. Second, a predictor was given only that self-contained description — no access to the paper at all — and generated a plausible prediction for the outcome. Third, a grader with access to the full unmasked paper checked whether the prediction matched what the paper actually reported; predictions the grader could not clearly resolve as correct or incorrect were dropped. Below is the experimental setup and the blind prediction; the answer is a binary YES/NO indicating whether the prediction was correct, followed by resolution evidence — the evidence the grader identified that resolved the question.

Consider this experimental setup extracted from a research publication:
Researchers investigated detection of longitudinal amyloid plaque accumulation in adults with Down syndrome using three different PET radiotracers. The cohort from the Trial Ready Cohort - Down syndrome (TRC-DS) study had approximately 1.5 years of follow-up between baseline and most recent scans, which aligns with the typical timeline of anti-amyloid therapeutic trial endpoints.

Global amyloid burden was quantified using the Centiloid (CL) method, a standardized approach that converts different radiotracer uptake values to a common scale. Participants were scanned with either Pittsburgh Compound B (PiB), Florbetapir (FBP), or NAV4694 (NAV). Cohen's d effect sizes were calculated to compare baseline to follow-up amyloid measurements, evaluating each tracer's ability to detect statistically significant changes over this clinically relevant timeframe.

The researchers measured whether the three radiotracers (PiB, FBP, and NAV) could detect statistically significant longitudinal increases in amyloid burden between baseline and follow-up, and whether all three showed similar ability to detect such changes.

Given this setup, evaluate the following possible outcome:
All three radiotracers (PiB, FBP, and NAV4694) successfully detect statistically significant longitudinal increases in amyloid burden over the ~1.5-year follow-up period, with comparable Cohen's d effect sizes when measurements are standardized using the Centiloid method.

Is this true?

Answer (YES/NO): NO